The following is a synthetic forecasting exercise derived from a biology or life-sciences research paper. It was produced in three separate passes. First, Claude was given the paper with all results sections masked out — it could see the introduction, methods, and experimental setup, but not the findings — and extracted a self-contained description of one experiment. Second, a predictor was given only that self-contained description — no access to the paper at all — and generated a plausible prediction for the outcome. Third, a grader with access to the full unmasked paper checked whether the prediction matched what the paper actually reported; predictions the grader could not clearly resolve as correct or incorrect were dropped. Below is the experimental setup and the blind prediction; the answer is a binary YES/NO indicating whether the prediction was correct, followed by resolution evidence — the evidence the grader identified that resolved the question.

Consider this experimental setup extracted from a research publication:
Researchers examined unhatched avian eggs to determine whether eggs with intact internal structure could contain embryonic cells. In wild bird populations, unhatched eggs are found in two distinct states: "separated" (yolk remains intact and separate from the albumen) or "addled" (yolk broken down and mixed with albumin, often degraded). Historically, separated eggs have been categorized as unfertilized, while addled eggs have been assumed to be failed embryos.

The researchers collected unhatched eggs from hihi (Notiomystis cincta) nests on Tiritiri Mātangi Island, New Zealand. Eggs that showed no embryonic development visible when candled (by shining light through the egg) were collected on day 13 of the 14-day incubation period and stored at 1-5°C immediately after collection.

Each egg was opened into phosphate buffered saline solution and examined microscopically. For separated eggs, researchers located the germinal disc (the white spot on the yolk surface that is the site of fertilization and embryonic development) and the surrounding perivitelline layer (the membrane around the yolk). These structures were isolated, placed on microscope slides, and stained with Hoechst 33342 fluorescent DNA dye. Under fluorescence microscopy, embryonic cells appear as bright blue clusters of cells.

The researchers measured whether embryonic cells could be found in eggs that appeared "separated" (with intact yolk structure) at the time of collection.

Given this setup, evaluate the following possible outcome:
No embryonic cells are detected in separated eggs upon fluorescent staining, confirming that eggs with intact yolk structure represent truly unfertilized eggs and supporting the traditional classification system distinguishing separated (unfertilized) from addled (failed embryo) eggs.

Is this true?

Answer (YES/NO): NO